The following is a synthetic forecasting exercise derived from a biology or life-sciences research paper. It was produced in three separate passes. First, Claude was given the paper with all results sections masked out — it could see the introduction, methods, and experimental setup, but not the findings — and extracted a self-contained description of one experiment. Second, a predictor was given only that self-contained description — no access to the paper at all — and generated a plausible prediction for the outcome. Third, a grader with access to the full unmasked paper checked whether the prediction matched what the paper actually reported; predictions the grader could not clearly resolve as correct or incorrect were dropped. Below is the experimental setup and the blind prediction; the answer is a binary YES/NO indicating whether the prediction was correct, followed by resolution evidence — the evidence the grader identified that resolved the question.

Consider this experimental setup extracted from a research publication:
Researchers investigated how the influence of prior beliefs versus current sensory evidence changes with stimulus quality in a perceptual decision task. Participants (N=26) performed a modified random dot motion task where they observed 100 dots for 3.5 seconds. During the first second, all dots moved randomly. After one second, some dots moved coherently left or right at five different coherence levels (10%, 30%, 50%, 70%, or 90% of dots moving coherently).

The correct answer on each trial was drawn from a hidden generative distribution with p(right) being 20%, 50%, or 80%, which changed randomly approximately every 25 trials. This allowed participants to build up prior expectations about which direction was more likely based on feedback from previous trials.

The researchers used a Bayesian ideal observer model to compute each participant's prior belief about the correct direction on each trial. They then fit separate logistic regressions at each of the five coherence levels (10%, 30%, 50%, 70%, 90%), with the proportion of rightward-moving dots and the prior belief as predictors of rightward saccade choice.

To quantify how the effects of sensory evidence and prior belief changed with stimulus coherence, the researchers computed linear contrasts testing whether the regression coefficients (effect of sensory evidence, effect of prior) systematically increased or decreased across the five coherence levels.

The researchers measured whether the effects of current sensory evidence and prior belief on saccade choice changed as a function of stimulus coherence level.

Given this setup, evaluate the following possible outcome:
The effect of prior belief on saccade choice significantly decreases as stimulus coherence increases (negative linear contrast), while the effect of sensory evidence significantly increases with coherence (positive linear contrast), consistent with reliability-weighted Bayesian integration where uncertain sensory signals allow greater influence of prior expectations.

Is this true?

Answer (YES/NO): YES